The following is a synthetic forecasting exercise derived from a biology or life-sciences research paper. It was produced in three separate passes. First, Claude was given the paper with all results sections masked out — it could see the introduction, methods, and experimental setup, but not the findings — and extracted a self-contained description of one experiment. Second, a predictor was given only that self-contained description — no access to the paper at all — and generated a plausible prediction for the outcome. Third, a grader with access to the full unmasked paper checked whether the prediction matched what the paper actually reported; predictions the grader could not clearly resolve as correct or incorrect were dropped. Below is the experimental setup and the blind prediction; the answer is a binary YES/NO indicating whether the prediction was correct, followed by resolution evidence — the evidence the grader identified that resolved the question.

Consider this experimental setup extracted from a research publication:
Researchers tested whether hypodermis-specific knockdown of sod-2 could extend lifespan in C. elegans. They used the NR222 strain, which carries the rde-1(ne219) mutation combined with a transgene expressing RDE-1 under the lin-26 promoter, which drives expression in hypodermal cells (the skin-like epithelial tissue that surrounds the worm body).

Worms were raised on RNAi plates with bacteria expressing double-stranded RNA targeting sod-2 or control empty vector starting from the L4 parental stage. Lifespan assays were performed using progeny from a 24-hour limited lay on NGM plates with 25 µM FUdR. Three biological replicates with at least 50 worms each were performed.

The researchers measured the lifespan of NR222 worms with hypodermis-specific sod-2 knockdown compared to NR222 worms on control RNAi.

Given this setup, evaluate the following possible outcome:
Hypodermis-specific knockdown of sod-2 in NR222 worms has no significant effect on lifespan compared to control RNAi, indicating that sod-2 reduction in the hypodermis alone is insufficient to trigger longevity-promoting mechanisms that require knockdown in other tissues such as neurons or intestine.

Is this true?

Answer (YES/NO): NO